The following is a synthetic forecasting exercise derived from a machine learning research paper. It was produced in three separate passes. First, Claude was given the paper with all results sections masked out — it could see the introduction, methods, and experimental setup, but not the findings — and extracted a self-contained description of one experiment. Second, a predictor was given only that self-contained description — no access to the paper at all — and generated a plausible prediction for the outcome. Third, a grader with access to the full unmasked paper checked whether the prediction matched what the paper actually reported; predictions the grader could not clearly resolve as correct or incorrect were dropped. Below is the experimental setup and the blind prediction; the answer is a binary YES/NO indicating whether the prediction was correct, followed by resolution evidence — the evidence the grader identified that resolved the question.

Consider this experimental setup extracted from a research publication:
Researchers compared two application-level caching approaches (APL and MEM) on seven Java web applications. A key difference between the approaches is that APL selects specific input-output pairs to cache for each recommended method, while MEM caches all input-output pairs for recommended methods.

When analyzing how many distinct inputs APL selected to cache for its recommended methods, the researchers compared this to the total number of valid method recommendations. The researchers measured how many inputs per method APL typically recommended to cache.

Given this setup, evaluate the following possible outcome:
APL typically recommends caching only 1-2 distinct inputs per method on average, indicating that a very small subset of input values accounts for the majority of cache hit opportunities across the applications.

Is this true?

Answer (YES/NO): NO